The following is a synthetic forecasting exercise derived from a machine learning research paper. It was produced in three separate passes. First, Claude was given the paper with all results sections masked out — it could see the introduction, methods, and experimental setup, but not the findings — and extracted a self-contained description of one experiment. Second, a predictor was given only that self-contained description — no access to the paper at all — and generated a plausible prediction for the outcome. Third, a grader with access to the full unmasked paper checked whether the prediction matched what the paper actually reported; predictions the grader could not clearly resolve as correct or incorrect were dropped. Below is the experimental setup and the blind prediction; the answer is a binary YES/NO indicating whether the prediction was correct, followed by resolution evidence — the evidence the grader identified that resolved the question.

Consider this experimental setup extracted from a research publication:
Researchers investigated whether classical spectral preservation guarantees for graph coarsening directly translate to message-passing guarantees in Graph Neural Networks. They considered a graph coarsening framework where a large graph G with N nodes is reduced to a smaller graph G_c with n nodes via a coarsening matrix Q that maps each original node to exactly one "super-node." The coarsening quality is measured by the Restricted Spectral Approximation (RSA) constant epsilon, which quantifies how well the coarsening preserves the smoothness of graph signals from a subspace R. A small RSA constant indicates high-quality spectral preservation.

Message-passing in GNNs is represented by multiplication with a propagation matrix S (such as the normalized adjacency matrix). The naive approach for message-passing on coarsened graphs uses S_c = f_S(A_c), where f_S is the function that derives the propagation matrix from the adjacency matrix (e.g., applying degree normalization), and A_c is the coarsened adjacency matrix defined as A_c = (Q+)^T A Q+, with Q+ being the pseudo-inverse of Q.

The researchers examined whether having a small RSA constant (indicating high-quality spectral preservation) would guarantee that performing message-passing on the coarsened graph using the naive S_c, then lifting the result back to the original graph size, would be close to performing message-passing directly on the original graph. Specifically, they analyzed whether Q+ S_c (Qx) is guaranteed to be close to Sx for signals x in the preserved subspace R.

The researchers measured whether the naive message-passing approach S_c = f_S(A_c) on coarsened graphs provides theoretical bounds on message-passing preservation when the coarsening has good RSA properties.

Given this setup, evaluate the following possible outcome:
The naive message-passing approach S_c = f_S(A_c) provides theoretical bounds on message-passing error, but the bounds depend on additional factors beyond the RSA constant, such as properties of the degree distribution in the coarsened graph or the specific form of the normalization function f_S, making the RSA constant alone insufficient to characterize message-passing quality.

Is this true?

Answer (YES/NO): NO